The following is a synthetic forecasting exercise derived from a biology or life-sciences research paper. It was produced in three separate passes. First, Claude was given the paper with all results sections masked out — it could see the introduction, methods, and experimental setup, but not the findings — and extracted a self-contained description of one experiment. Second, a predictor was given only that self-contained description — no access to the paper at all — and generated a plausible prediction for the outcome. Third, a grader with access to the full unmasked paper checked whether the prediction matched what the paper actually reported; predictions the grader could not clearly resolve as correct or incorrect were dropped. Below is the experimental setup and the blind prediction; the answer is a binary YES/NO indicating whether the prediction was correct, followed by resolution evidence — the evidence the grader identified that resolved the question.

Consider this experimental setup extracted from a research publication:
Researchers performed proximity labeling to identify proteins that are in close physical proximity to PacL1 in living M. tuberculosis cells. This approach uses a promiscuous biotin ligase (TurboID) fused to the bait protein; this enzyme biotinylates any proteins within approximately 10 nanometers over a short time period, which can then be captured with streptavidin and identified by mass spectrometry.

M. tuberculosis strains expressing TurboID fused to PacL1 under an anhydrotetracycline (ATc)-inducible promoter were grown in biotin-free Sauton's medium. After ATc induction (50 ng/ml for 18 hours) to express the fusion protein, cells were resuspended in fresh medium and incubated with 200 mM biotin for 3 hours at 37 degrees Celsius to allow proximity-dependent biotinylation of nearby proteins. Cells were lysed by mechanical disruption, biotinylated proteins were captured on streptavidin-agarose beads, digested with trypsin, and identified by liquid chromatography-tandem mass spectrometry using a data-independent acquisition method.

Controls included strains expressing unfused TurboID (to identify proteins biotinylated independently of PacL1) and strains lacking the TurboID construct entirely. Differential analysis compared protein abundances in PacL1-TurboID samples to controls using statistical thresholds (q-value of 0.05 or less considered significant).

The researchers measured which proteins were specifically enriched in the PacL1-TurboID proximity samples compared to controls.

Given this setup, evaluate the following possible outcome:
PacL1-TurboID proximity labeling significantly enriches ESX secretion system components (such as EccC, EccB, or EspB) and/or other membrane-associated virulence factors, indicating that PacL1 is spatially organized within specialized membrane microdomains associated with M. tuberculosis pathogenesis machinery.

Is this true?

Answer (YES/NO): YES